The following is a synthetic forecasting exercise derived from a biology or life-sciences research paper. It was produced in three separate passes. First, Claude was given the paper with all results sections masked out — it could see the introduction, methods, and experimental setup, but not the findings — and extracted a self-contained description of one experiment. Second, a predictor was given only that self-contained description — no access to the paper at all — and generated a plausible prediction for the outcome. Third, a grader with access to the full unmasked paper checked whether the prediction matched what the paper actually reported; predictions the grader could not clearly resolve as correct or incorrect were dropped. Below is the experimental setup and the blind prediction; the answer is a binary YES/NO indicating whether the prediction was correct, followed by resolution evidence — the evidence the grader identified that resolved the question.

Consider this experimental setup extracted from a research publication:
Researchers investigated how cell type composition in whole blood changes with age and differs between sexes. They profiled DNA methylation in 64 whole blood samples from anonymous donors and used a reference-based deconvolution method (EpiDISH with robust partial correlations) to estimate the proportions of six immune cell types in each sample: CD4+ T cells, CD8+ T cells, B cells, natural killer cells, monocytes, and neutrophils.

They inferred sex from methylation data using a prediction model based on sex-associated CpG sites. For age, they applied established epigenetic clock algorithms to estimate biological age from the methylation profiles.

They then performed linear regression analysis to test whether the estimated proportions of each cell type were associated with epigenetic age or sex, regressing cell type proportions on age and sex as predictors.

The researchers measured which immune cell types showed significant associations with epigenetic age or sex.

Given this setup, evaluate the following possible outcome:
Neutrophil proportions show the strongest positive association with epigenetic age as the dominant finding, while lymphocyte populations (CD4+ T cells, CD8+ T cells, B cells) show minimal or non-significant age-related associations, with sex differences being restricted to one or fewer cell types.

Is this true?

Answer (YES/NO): NO